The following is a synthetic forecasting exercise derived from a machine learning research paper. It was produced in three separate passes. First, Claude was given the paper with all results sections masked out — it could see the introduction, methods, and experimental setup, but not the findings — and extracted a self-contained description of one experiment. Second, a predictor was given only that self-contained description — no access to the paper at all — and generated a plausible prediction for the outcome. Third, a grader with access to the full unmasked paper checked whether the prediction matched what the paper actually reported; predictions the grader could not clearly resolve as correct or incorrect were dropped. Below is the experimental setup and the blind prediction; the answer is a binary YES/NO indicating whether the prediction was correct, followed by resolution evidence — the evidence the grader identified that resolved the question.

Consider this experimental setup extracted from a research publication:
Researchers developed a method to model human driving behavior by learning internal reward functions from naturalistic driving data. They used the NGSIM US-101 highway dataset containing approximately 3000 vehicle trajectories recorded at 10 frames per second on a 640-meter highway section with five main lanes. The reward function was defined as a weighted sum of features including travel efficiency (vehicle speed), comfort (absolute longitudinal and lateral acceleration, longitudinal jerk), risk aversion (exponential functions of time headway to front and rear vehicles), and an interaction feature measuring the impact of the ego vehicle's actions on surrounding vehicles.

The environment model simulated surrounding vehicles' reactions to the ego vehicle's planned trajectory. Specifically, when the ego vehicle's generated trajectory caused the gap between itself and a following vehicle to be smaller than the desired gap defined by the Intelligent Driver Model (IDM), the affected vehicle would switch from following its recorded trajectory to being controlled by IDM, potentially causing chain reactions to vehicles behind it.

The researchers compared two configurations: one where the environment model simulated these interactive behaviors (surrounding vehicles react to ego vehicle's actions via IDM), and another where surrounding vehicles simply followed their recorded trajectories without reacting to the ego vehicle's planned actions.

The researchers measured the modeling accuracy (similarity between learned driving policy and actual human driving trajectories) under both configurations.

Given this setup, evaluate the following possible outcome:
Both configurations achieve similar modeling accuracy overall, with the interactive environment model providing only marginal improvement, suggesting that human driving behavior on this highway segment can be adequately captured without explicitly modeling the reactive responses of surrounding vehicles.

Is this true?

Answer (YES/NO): NO